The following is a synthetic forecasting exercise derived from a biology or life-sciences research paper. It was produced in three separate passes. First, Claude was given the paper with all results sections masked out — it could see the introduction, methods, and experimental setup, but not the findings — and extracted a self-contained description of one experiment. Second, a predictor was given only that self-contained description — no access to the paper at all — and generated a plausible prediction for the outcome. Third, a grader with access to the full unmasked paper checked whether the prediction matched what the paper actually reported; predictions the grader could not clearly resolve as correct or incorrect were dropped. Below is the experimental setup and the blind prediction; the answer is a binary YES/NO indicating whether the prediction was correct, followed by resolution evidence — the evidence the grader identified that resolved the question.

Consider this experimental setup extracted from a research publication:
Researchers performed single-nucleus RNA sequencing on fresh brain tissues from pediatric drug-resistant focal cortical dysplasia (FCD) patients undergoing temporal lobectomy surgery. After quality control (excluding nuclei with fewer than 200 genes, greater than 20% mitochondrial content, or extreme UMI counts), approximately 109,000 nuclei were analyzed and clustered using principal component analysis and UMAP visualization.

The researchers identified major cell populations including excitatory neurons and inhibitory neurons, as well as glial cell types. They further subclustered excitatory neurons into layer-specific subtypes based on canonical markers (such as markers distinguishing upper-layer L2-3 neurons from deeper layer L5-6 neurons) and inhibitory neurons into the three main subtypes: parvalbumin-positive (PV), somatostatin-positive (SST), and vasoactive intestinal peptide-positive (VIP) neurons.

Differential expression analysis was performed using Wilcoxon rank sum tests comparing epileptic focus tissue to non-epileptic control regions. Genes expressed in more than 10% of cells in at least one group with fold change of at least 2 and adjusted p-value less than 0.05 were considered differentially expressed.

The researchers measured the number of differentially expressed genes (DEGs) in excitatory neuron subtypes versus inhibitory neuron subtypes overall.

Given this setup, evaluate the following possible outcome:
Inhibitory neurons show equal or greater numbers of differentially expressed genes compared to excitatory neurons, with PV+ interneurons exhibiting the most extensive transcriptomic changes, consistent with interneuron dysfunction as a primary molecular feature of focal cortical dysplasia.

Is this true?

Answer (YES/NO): NO